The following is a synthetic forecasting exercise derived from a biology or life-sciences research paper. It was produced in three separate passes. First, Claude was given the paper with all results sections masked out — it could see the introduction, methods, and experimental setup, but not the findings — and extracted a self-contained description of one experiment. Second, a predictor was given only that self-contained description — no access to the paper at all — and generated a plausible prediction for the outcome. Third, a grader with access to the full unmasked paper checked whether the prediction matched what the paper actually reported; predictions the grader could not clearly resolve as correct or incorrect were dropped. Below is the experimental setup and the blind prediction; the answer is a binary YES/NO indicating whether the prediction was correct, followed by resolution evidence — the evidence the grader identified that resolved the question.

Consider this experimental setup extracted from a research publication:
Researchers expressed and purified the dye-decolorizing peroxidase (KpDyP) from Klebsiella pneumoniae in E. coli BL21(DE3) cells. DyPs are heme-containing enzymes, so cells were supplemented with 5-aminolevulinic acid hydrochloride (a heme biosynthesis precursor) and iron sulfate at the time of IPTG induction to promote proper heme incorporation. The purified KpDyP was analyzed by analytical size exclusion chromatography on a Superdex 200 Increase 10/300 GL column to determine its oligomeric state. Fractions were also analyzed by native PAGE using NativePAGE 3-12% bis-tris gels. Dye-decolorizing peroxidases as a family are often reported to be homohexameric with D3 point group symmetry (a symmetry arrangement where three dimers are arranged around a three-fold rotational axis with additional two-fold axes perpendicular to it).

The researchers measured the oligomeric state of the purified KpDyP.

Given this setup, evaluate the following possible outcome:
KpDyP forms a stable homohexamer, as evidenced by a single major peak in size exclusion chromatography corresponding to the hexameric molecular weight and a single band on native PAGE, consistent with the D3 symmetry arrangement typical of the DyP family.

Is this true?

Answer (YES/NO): NO